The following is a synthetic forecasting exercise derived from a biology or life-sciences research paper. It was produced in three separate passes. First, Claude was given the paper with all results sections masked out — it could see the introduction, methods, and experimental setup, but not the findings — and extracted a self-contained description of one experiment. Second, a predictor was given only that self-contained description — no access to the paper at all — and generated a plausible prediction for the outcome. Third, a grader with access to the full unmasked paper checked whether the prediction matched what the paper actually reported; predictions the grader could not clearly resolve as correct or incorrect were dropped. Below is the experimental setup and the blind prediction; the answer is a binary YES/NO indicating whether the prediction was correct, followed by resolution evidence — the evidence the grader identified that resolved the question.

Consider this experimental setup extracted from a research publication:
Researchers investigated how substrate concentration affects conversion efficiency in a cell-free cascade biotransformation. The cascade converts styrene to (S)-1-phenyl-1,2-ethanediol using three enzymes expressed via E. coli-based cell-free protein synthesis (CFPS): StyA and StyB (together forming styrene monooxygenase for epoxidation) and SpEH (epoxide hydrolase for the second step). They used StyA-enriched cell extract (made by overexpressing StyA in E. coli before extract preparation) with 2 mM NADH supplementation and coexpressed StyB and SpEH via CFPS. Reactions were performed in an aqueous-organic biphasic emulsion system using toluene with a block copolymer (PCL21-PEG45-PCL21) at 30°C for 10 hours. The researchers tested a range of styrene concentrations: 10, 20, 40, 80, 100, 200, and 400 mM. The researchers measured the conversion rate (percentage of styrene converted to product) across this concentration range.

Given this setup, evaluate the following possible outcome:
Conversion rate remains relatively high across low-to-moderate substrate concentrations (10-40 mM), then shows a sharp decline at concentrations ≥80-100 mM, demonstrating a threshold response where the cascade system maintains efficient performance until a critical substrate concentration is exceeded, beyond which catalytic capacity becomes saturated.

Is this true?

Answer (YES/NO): NO